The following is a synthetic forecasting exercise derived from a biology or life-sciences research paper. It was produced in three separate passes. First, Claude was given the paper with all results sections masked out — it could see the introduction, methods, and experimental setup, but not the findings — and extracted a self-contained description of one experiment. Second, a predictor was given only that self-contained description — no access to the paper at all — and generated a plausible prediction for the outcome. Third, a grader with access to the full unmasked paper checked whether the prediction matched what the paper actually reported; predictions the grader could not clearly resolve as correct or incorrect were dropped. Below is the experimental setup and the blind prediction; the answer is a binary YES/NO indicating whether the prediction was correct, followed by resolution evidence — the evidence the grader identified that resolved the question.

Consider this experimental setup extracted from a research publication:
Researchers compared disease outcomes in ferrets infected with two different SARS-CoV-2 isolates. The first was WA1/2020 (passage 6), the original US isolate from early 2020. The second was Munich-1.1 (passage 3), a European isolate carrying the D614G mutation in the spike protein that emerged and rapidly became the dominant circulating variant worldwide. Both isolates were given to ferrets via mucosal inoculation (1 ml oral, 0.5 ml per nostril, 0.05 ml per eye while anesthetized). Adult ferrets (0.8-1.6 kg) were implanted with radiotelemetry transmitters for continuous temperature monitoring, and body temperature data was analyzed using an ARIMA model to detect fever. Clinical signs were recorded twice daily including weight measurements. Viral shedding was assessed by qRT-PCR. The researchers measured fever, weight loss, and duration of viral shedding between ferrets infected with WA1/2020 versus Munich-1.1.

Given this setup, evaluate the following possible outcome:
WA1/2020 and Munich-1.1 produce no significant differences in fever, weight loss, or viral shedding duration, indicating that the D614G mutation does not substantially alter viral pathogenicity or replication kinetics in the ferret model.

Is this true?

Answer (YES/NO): NO